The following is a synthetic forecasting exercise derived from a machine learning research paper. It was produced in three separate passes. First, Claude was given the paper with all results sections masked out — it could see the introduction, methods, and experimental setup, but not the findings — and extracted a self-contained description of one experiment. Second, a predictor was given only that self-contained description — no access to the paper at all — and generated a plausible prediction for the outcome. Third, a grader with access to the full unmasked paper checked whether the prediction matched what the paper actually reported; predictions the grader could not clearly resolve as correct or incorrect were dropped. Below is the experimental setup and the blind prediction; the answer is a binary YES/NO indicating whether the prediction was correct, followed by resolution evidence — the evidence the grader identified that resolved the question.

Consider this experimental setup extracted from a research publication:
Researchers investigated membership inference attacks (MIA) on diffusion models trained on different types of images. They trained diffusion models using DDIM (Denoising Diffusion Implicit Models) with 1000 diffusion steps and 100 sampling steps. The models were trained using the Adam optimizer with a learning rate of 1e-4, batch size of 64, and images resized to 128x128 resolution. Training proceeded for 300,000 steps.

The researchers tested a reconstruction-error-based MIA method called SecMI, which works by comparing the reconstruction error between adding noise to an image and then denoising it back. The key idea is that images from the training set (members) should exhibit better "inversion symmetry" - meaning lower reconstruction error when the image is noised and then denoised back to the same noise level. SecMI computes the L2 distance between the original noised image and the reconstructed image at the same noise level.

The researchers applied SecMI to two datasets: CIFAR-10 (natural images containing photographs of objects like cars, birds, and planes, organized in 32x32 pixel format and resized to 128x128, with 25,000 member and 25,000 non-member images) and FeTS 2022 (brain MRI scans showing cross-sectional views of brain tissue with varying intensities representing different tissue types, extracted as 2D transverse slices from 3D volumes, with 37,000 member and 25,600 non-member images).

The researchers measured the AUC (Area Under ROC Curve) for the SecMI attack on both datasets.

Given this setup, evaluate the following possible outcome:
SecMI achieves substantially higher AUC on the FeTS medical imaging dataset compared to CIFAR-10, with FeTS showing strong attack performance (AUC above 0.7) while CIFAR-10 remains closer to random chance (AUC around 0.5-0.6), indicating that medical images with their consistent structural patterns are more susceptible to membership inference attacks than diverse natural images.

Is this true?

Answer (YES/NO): NO